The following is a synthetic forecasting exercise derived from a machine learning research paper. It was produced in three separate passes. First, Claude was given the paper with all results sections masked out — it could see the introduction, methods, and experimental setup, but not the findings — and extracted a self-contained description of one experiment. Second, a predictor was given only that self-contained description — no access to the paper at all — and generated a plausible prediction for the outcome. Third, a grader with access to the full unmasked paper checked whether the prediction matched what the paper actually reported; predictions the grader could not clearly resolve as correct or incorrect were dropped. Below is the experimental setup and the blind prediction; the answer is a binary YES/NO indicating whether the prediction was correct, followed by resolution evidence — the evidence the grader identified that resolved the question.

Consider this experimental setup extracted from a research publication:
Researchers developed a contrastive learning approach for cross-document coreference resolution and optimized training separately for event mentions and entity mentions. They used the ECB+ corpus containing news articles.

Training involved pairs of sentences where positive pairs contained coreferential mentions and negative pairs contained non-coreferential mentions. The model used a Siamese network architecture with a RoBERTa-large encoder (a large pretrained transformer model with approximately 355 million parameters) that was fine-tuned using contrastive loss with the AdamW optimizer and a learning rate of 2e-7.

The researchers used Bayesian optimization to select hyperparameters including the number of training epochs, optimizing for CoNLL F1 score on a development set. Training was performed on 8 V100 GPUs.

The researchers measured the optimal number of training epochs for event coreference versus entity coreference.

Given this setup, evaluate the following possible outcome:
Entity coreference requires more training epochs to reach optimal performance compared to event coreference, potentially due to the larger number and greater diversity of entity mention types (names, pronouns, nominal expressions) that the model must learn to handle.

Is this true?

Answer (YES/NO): NO